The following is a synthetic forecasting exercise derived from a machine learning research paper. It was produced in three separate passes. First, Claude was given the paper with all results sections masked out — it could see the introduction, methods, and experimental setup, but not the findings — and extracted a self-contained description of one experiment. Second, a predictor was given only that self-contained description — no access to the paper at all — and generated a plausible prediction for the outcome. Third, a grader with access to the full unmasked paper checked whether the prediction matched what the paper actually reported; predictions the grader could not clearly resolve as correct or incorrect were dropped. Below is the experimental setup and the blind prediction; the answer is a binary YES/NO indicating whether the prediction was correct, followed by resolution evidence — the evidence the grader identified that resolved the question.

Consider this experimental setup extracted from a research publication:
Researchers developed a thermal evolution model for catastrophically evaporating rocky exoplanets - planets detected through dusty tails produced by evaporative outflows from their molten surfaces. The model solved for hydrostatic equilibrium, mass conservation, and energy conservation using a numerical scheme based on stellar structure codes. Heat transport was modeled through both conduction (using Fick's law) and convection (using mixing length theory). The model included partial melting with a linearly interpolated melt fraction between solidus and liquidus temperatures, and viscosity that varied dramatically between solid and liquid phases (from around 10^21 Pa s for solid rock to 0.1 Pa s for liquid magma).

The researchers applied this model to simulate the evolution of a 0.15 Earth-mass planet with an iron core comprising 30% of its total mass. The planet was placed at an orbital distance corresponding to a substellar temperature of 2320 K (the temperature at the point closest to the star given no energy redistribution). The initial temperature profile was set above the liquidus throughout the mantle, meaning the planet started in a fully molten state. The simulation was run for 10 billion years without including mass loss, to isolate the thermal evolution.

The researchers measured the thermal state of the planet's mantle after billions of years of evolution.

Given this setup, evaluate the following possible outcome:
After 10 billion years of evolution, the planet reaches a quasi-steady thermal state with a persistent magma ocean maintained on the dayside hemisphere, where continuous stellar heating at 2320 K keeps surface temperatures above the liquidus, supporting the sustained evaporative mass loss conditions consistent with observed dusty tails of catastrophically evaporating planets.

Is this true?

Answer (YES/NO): NO